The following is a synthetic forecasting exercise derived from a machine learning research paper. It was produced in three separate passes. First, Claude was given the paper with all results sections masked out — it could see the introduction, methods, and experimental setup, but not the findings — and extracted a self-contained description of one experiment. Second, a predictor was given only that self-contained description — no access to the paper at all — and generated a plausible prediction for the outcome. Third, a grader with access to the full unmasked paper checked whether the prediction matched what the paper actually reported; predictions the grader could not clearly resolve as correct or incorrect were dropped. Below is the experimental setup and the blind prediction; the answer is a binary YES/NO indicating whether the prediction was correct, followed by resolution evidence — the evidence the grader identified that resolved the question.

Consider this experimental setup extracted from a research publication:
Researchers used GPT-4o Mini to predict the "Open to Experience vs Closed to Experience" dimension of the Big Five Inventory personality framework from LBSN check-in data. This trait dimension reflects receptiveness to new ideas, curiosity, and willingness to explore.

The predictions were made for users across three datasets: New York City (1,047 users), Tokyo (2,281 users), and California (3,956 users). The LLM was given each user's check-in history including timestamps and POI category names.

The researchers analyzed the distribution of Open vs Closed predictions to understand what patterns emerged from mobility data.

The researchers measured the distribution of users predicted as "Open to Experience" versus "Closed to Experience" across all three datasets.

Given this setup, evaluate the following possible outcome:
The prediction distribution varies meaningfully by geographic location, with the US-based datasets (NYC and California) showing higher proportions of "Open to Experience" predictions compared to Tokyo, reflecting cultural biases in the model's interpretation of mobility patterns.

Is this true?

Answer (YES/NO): NO